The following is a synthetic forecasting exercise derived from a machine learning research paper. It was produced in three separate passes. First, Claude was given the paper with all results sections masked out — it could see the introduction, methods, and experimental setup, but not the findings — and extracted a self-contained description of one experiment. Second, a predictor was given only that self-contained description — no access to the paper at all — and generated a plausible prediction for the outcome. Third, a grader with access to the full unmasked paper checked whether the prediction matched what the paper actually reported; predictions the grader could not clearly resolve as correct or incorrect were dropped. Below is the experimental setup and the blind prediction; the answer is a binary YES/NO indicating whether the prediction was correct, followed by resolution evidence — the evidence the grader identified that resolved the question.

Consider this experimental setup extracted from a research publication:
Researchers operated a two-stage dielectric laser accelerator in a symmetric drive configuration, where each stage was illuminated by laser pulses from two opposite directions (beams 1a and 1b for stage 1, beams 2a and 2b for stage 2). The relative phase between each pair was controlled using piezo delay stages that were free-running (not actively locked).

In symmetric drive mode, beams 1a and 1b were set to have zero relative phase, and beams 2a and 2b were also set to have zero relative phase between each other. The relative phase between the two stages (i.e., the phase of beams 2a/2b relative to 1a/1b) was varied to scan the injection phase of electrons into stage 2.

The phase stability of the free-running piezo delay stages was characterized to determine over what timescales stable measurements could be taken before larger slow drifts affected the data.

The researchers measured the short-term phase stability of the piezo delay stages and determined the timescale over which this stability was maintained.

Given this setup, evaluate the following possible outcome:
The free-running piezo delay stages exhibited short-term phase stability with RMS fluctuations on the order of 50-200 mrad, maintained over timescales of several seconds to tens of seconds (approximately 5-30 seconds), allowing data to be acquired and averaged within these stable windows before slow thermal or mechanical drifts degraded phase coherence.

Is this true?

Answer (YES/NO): NO